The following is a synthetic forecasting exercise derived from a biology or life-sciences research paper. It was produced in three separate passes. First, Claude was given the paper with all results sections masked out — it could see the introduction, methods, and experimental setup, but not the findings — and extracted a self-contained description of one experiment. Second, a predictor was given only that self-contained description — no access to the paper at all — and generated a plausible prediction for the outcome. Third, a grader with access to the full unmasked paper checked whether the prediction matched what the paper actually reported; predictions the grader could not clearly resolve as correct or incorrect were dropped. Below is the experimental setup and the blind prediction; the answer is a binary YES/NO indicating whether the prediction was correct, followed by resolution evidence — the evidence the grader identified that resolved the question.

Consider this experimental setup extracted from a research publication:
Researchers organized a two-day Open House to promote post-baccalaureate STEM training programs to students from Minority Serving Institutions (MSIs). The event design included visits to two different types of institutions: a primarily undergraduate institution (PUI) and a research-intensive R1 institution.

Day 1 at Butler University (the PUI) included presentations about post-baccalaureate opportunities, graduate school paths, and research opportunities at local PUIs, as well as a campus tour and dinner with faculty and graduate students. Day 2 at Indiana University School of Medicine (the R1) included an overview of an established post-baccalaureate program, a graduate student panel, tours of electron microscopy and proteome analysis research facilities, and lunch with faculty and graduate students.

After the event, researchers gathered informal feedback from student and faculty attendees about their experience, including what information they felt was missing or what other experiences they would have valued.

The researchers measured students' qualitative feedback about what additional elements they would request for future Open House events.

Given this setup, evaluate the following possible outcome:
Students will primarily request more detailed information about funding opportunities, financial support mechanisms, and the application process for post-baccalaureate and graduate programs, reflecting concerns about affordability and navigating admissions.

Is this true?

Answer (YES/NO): NO